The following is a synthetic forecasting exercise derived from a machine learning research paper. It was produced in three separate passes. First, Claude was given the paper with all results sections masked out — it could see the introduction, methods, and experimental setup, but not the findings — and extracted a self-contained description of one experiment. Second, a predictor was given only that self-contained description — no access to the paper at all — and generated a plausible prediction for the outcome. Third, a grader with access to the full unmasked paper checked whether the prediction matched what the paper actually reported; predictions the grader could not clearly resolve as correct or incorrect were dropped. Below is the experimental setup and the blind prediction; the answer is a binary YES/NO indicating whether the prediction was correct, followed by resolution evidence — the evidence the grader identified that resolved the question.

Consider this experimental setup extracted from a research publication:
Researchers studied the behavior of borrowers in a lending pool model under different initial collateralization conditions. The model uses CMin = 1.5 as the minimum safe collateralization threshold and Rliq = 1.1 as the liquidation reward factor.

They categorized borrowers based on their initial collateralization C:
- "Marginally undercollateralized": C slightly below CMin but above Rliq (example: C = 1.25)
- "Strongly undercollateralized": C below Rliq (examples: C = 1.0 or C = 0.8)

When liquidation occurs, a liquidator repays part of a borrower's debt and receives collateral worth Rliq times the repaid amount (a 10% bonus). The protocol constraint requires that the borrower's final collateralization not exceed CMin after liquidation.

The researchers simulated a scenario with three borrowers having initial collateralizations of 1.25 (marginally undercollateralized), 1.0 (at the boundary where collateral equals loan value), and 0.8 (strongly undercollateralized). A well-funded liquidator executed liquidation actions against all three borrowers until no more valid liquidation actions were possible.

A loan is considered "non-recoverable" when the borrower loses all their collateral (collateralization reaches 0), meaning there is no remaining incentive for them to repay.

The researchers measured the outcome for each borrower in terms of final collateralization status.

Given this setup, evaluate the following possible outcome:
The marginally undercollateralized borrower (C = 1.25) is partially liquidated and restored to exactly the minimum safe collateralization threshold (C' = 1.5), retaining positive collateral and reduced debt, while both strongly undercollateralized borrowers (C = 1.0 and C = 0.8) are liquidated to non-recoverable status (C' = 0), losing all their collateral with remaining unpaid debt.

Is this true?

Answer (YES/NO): YES